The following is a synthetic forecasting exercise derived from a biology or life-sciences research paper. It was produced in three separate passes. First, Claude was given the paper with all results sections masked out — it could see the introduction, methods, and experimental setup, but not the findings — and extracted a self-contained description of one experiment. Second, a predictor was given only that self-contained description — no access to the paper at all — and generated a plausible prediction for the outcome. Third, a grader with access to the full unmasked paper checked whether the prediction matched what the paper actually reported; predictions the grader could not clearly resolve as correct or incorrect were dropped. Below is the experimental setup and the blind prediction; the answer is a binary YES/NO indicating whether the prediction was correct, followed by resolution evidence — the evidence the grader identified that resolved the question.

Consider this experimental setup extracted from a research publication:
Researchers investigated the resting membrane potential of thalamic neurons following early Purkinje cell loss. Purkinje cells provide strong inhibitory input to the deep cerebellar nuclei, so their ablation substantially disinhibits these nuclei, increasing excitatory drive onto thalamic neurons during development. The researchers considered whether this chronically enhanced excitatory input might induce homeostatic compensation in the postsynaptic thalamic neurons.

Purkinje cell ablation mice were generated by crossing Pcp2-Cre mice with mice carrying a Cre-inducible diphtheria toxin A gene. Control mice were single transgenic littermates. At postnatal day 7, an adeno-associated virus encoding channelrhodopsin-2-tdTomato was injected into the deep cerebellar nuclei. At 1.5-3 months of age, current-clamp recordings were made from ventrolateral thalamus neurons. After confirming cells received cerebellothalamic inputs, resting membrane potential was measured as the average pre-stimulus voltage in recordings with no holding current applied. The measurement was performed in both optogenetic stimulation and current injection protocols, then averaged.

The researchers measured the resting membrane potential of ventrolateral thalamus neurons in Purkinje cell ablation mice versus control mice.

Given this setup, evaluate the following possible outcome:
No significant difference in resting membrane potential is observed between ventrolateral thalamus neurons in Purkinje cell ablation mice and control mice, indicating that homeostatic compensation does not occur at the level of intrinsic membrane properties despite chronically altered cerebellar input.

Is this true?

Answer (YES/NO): NO